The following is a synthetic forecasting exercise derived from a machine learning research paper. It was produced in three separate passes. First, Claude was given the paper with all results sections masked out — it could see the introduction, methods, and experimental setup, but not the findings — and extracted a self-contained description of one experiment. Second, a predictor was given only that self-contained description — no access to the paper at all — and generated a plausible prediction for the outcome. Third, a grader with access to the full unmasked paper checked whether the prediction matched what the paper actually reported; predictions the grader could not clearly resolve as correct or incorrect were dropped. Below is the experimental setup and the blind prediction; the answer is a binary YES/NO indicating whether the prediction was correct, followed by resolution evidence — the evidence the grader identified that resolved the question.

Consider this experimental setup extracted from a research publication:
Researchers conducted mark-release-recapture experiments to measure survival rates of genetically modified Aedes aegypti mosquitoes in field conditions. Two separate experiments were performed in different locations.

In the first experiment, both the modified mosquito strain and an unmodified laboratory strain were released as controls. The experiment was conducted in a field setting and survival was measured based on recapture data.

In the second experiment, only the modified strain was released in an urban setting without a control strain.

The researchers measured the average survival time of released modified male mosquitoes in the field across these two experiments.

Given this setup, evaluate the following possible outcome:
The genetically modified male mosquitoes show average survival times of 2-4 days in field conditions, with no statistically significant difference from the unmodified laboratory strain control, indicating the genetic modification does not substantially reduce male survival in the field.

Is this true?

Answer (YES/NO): NO